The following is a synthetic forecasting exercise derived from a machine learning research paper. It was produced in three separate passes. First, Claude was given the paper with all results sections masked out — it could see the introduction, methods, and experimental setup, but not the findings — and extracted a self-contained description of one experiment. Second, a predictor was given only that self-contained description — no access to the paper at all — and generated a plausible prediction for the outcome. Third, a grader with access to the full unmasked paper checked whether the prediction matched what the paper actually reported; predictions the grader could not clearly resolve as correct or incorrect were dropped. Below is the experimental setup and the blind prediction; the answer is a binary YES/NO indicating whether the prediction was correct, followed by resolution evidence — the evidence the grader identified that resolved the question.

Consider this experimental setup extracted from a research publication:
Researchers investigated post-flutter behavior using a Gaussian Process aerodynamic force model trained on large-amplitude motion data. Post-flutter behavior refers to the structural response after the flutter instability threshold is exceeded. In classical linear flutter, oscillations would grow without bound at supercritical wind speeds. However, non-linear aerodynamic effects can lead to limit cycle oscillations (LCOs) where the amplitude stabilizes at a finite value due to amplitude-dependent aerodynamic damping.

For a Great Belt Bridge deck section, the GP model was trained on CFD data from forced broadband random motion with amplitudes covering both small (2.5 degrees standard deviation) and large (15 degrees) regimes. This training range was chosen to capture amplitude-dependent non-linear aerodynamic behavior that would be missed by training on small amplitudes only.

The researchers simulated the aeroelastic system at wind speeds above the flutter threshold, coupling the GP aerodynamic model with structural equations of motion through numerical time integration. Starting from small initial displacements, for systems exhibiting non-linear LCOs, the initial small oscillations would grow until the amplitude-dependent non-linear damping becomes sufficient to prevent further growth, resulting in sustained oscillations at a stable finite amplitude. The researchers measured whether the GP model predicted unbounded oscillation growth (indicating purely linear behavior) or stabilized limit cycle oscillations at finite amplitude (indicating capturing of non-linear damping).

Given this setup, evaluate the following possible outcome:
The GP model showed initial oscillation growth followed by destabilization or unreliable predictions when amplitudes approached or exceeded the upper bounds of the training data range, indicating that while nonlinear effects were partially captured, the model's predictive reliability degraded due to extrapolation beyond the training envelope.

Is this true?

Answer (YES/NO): NO